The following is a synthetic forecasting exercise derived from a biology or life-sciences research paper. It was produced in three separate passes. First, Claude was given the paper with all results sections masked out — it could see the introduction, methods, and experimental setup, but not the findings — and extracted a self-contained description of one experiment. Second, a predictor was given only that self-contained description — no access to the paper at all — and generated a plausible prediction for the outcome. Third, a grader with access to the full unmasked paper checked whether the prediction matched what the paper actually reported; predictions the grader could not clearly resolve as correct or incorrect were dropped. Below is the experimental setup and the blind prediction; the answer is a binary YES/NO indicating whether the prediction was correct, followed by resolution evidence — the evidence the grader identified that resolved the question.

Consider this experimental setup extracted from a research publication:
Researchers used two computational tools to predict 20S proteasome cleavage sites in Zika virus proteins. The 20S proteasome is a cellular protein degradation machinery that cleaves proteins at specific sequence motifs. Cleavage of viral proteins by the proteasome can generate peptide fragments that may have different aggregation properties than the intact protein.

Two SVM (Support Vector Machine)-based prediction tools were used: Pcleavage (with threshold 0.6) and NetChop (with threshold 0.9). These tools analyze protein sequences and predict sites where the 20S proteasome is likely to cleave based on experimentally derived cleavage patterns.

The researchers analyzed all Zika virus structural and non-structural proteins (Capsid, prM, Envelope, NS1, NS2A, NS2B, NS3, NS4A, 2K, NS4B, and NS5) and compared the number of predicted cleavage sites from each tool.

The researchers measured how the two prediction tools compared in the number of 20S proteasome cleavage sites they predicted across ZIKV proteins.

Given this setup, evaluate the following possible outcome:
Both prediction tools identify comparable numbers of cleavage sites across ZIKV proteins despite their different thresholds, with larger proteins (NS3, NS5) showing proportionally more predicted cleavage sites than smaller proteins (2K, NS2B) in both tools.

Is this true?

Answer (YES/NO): NO